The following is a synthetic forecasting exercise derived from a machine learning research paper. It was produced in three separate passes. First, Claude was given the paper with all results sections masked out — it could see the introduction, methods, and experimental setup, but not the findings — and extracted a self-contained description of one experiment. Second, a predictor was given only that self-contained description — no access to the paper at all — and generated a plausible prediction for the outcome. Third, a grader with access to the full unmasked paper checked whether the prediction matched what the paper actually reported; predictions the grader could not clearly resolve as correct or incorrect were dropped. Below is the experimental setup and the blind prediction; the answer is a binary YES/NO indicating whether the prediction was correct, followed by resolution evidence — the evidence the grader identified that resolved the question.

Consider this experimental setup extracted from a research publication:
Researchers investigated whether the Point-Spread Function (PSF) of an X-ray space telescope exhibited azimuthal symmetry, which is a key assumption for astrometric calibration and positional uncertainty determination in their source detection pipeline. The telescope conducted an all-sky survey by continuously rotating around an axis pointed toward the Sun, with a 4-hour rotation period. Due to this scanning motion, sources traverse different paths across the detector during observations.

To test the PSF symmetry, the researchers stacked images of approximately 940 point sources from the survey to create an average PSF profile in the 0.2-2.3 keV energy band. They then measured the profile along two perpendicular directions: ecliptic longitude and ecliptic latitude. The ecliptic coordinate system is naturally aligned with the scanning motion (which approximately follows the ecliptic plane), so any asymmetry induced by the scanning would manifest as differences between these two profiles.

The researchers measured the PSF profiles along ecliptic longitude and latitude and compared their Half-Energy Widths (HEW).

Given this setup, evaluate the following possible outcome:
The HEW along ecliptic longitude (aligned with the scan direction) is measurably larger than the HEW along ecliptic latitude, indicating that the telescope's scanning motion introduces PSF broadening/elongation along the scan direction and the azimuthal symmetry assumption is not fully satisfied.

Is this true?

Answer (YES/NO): NO